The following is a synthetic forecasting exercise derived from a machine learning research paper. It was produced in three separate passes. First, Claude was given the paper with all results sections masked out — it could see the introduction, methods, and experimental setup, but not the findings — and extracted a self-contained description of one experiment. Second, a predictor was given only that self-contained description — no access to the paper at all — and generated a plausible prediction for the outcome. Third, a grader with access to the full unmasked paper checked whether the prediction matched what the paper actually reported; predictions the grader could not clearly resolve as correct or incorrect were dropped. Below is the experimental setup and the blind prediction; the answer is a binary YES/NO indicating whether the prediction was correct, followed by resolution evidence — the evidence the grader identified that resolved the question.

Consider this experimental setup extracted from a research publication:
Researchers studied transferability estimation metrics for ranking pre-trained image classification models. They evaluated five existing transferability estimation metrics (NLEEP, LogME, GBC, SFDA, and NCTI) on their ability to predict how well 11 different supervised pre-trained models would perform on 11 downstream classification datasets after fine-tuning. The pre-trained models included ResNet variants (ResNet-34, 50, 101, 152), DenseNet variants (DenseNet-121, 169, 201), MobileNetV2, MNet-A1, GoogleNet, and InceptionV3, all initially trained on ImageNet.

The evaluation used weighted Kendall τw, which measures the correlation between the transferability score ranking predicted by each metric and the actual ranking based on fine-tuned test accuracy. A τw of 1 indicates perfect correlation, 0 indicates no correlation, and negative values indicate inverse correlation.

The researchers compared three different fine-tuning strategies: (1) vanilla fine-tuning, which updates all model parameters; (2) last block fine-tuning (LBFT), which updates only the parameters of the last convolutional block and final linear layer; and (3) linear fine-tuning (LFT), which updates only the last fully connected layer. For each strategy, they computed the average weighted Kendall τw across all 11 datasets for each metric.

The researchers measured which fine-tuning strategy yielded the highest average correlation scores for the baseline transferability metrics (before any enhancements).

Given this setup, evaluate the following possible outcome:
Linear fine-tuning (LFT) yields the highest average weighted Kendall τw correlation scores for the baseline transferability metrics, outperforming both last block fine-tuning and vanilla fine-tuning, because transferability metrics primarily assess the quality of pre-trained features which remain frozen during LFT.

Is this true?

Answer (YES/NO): NO